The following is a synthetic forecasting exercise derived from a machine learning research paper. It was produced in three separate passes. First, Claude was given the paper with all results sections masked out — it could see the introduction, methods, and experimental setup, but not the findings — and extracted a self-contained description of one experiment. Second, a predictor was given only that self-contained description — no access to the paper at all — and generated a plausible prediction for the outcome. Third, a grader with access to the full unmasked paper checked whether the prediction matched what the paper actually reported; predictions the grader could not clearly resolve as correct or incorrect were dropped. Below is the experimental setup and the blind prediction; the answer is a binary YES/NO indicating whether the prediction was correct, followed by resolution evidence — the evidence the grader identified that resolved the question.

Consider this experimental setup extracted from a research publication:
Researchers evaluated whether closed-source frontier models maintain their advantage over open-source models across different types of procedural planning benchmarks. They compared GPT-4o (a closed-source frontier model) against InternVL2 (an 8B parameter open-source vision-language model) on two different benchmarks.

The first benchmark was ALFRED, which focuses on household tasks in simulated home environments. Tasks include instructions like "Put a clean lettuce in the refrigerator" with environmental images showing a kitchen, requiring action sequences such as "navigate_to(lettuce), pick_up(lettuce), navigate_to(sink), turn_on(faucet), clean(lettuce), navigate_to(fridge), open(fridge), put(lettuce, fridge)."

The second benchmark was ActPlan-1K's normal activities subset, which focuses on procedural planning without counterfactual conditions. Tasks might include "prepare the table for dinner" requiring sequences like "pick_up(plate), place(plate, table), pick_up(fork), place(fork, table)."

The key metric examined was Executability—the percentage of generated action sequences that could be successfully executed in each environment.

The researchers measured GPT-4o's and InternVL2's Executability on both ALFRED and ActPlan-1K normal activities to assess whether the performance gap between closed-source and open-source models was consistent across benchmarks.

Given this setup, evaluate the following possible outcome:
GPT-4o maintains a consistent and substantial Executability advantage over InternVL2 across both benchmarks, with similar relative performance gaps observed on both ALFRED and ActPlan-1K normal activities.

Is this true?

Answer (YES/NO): NO